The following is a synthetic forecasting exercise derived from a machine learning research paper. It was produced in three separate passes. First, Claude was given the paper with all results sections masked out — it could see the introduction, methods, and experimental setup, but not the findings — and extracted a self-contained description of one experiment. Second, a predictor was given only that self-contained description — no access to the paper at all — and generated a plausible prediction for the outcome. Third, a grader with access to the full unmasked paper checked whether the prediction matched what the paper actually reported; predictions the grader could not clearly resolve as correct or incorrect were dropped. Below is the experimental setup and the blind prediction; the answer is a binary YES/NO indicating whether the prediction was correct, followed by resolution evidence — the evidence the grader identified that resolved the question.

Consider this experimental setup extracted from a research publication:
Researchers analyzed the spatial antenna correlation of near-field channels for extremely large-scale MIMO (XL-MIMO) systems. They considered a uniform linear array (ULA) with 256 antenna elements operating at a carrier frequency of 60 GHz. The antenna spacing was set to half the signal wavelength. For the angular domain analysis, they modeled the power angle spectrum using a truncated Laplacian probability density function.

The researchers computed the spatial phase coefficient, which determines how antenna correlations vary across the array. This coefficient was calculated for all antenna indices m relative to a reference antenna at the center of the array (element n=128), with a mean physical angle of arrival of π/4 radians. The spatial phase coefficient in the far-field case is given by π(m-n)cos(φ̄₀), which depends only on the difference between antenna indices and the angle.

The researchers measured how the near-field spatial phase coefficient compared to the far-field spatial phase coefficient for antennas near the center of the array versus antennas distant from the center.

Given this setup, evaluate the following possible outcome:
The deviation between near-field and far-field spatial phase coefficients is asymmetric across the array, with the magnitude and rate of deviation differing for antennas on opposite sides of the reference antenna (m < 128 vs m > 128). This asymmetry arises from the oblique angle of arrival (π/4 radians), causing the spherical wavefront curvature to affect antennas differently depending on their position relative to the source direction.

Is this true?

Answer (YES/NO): YES